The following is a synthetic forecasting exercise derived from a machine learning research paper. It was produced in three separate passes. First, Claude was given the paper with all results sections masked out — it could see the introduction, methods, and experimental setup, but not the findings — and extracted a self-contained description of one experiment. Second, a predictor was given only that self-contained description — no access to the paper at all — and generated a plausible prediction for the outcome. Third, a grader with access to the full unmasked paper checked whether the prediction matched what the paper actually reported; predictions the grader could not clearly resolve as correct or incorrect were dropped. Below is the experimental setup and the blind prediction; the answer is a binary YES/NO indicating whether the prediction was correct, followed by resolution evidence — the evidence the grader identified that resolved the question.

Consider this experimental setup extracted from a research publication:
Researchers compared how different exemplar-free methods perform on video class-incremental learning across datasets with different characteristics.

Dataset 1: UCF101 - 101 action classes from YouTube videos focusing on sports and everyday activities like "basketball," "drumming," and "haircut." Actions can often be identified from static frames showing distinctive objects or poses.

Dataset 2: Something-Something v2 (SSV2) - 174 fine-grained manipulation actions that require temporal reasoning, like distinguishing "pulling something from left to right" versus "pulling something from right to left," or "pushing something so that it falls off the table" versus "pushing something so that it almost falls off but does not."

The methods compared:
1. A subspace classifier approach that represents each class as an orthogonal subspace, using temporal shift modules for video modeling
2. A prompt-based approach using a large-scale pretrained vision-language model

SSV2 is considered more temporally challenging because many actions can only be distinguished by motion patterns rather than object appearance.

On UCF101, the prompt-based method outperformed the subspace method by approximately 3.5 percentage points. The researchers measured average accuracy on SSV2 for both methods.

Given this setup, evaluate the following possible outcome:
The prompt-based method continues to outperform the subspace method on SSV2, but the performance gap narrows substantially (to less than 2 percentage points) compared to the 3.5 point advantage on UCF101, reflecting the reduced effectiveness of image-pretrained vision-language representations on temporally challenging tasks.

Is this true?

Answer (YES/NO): NO